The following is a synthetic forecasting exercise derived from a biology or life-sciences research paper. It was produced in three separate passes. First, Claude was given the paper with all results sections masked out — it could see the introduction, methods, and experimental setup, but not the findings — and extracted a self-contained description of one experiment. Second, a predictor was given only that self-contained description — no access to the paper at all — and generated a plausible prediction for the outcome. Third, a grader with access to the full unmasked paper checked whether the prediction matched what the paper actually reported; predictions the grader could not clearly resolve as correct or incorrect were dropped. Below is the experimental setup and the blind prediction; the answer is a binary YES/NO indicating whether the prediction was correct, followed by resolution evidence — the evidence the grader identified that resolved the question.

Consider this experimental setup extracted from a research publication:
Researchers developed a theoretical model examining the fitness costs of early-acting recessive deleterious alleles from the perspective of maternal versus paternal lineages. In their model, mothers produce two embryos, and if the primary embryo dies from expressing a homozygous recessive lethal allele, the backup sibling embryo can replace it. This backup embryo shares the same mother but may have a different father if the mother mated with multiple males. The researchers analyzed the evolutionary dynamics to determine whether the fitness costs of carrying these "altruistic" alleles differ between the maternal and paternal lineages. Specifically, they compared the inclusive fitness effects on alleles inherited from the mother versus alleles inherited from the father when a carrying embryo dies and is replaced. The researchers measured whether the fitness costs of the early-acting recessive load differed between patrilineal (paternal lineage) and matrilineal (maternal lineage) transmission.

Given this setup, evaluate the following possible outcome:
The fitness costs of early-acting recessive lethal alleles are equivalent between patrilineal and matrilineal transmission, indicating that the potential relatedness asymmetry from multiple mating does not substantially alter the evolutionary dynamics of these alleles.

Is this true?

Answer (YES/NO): NO